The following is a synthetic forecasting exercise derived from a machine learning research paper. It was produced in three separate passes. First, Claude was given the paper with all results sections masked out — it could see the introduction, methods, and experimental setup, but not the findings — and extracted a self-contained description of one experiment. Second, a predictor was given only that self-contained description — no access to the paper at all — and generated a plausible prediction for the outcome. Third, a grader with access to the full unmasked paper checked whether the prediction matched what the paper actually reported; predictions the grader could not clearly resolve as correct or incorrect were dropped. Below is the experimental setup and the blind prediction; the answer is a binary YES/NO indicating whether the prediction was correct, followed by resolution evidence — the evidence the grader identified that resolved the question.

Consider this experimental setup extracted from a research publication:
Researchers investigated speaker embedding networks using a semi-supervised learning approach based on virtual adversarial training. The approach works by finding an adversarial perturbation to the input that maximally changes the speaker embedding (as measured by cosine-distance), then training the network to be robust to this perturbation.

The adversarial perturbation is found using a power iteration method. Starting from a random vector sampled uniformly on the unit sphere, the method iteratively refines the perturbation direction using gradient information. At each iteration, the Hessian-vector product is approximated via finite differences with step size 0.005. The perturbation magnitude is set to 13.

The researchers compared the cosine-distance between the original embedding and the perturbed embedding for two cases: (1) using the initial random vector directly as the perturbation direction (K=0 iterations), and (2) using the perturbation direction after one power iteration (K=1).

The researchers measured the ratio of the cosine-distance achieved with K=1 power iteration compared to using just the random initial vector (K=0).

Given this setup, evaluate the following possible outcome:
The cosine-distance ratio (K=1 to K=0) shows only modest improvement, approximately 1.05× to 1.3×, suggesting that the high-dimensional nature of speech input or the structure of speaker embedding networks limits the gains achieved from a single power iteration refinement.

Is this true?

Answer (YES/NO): NO